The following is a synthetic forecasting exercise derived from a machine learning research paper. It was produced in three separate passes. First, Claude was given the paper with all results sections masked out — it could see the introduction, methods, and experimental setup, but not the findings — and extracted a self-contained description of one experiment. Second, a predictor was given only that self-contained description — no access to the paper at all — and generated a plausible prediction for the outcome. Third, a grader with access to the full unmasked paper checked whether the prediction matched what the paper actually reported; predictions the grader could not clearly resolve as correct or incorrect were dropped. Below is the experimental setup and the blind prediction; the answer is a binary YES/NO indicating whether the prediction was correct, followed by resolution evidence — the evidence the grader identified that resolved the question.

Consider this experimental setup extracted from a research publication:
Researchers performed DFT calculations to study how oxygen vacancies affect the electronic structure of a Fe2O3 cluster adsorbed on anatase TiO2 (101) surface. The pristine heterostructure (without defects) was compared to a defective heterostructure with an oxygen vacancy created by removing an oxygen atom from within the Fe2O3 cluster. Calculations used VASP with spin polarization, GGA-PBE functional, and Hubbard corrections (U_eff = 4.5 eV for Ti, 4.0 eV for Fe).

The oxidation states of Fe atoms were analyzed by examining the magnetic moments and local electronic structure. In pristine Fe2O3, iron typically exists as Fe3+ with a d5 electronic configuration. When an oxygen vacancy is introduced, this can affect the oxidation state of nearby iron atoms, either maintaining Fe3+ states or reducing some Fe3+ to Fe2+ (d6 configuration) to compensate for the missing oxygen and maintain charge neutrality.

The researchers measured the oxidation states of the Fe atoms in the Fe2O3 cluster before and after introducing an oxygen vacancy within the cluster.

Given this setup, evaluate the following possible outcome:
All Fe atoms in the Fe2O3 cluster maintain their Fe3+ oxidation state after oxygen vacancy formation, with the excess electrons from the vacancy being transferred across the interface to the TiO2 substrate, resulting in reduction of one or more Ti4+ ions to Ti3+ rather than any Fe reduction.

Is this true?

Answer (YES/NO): NO